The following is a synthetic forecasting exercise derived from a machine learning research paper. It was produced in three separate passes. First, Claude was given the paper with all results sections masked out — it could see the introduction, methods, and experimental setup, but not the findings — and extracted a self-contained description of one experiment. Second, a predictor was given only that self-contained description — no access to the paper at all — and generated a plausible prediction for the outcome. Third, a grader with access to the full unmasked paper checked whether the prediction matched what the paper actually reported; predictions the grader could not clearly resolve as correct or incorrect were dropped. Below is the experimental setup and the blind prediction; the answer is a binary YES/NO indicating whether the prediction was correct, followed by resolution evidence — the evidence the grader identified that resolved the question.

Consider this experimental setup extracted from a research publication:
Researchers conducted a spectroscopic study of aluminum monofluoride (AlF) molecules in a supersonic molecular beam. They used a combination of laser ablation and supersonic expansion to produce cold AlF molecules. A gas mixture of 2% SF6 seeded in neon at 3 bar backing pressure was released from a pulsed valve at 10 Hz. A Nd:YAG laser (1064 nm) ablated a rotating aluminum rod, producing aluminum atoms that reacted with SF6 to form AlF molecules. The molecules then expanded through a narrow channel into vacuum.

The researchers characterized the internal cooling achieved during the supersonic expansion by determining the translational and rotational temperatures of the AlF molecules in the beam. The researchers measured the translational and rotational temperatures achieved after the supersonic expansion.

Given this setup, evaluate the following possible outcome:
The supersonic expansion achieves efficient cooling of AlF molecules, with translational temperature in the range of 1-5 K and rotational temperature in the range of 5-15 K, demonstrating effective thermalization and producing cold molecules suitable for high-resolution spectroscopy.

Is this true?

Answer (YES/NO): YES